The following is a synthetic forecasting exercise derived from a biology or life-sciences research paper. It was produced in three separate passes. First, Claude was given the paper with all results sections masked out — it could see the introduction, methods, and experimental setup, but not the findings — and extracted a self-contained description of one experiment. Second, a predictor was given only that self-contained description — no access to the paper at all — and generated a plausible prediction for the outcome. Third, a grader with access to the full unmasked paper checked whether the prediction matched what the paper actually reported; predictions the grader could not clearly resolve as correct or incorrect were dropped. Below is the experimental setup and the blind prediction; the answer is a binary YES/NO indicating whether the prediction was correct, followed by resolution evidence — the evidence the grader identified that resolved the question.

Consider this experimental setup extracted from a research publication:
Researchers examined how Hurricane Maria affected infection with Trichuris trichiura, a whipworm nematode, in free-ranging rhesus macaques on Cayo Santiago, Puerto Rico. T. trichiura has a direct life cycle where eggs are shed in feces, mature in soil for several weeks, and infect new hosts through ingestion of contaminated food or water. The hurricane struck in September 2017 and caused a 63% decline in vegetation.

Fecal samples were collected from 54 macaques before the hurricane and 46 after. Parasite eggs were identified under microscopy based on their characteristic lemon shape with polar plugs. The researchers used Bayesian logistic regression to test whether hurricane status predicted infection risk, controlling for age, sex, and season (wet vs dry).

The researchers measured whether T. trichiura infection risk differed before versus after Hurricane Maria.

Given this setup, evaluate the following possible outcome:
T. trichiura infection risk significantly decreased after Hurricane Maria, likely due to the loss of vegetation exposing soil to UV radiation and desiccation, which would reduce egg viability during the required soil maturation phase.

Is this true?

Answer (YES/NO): NO